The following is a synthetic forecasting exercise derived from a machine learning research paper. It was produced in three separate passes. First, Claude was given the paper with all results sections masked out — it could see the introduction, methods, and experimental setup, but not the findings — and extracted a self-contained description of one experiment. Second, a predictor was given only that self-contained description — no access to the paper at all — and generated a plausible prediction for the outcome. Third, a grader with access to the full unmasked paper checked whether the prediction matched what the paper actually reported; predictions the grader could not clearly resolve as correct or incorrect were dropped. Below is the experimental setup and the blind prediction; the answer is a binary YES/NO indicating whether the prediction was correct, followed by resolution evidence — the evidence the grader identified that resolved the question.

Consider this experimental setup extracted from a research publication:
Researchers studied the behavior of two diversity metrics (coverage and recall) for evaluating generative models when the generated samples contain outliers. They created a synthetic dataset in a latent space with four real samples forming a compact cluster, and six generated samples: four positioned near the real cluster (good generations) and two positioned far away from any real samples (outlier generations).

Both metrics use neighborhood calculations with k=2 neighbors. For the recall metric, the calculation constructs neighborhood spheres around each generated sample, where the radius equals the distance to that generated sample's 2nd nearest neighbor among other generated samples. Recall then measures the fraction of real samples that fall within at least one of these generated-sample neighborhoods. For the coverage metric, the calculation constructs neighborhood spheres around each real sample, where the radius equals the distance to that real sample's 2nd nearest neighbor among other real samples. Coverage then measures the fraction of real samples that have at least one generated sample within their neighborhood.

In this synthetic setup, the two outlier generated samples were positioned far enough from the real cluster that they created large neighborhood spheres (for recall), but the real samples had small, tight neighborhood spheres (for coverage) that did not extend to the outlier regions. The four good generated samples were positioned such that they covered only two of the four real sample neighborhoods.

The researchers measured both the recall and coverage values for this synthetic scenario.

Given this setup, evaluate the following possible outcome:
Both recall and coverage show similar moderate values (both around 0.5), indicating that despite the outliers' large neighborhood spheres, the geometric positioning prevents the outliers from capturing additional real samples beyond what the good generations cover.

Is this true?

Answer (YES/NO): NO